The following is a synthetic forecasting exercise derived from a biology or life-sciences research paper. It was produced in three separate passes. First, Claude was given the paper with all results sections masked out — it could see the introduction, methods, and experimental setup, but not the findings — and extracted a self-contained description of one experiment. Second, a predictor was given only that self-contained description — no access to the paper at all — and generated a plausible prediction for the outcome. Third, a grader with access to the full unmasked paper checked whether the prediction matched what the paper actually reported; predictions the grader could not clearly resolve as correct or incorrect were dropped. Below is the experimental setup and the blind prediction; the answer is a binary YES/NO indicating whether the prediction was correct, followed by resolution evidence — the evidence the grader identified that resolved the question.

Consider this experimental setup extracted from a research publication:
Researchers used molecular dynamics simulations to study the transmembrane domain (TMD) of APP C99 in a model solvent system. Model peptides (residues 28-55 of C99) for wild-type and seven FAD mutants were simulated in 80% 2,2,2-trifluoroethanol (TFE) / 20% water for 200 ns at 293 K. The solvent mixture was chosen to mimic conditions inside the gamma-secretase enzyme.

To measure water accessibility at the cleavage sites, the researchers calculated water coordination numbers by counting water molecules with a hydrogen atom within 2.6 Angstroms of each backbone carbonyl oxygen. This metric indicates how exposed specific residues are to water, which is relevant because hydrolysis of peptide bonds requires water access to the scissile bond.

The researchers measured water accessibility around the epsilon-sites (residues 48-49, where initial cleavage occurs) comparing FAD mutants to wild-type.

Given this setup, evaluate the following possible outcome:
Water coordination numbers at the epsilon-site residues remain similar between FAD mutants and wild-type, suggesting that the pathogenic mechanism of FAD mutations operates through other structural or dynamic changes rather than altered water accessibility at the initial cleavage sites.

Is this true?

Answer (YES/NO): YES